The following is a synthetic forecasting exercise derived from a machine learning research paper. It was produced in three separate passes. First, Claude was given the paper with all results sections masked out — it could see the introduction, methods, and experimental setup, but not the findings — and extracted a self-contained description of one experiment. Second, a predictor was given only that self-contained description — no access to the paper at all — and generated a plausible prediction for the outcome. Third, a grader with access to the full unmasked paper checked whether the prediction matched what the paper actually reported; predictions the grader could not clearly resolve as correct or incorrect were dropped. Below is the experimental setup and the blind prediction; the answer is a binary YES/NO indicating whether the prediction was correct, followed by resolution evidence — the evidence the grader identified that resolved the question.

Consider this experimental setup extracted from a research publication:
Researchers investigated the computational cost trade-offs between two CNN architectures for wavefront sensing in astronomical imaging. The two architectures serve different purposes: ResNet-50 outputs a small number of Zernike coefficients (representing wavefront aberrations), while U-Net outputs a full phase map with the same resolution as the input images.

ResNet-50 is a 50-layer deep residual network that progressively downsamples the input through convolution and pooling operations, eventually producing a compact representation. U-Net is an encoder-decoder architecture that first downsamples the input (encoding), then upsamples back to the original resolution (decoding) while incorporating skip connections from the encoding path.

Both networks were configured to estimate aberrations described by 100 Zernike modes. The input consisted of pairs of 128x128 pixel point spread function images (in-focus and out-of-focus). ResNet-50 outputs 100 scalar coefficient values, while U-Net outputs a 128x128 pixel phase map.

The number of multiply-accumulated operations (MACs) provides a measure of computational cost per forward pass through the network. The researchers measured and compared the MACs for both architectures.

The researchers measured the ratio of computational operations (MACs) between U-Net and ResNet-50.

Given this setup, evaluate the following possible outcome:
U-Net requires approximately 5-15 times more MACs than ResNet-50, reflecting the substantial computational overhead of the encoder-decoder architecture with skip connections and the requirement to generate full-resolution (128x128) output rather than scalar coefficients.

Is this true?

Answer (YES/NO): NO